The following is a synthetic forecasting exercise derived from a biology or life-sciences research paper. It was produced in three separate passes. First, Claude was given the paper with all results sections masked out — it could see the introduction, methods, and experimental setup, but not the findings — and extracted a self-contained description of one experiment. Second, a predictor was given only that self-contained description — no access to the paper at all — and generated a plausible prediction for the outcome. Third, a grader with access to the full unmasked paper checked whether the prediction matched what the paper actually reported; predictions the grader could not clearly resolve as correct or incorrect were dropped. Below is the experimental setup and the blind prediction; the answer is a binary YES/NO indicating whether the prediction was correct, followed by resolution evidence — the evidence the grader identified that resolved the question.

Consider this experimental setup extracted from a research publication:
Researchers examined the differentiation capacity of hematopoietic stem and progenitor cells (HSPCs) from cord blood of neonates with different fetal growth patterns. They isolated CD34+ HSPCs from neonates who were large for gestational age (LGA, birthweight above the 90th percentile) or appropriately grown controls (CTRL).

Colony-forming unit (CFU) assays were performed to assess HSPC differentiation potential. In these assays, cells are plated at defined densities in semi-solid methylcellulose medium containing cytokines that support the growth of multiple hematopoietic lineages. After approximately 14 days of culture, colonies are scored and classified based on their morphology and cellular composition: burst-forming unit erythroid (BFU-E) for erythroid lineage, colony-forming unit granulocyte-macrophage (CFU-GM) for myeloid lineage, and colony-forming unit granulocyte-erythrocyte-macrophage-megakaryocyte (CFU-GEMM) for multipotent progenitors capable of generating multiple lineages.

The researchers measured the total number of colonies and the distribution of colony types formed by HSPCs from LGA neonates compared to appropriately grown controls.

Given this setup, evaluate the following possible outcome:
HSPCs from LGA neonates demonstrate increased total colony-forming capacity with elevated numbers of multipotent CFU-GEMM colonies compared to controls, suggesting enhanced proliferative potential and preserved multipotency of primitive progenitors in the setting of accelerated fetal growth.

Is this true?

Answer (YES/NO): NO